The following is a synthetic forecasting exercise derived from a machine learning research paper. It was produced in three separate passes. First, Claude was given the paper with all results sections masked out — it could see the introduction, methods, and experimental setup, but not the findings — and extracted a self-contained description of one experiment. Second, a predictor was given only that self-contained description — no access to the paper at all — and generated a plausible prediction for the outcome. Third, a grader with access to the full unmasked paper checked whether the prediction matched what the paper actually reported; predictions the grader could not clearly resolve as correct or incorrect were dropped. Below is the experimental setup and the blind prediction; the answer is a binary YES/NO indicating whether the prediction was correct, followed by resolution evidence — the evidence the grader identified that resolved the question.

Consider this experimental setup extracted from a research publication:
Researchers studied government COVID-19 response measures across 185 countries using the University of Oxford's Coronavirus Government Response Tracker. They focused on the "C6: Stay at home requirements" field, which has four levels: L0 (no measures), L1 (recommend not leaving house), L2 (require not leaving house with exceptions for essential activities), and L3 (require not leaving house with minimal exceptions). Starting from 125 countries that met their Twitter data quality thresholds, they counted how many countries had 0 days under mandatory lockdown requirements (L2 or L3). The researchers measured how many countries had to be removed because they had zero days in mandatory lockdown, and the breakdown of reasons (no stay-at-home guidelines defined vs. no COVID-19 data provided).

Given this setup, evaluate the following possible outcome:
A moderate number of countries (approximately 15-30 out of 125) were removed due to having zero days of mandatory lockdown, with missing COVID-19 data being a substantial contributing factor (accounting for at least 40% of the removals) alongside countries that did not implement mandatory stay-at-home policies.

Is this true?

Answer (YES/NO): NO